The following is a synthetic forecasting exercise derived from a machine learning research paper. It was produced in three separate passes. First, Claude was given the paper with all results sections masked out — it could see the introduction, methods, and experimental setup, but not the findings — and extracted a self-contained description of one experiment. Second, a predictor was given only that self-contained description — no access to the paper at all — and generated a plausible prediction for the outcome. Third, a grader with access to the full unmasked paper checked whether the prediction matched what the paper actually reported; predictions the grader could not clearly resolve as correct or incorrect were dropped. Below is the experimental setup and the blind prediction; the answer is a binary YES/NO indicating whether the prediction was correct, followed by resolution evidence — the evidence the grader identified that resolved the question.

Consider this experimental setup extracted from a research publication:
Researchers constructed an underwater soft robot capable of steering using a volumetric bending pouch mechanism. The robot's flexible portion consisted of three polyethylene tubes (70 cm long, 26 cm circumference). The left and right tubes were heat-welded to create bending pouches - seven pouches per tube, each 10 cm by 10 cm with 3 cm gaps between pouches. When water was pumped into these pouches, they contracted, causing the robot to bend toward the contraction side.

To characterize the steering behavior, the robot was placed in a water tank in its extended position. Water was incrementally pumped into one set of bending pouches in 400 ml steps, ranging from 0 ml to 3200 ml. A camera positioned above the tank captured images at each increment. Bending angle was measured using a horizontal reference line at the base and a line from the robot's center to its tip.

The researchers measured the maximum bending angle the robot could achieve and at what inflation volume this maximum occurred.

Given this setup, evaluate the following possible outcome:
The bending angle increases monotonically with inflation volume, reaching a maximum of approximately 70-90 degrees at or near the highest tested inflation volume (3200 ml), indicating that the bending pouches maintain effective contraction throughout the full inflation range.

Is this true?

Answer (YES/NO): NO